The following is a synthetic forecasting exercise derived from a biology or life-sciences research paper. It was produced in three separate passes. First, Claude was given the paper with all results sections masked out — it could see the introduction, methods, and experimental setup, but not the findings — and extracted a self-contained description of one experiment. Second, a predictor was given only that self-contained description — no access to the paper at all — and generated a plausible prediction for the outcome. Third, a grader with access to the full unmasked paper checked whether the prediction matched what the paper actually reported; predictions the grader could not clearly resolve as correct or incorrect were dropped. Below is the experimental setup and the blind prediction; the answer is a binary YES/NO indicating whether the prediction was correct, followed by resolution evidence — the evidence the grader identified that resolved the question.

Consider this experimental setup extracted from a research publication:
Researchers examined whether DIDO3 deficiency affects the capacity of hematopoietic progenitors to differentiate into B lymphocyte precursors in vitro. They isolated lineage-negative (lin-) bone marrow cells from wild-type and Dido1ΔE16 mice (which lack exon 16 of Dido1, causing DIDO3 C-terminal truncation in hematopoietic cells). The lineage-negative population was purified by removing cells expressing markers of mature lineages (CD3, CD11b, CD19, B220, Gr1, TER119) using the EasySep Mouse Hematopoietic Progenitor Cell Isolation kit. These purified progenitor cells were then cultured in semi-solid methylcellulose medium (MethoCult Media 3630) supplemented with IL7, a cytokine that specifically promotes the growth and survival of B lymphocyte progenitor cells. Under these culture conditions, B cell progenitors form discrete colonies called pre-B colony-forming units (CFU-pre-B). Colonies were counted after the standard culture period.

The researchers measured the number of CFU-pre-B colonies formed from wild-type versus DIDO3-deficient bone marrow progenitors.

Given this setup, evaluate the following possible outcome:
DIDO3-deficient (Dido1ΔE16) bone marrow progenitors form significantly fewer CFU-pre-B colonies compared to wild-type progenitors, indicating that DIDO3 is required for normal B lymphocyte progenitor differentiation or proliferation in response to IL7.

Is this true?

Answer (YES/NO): YES